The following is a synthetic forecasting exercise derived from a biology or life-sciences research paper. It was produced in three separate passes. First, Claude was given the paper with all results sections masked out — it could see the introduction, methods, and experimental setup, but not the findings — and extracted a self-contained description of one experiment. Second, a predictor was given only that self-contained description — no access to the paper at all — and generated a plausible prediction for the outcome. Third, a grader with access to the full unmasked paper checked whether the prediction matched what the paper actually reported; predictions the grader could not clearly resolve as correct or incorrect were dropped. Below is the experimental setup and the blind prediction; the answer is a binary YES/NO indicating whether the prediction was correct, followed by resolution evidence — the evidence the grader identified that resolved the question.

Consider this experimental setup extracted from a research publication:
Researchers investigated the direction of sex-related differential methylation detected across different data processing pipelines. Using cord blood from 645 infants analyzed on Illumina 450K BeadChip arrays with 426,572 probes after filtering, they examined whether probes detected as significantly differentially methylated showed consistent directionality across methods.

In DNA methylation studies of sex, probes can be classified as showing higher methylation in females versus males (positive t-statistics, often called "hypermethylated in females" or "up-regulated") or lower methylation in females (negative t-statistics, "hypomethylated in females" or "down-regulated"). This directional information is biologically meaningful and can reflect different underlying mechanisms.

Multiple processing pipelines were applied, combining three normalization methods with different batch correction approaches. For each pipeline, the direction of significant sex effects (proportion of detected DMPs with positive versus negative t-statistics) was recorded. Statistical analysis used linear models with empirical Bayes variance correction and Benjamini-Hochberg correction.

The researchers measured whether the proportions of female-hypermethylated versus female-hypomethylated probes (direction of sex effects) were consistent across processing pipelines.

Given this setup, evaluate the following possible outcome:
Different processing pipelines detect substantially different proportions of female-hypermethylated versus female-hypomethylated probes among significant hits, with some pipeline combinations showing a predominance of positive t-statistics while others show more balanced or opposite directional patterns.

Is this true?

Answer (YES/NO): NO